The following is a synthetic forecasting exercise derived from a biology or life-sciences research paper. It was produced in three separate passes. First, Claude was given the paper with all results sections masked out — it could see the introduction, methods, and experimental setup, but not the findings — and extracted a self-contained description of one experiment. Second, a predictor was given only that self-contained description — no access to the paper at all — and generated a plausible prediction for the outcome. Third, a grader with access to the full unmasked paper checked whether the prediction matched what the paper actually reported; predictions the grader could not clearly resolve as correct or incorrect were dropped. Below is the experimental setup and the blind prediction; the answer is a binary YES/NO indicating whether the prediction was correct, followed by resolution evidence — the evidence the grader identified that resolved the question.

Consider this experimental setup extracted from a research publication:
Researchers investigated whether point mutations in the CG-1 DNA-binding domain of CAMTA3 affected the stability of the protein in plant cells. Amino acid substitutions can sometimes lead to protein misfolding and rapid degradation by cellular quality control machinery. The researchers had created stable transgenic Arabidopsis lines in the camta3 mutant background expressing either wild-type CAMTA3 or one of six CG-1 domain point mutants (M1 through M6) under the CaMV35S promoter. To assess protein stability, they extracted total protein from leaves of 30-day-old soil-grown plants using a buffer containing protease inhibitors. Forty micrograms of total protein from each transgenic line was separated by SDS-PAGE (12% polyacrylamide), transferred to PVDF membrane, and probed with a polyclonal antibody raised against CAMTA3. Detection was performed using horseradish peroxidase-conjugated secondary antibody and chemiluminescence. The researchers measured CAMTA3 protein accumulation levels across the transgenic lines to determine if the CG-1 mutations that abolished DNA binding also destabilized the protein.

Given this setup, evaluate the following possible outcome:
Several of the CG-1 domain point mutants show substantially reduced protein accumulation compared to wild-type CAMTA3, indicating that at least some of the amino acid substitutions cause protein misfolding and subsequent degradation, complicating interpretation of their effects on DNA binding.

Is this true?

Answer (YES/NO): NO